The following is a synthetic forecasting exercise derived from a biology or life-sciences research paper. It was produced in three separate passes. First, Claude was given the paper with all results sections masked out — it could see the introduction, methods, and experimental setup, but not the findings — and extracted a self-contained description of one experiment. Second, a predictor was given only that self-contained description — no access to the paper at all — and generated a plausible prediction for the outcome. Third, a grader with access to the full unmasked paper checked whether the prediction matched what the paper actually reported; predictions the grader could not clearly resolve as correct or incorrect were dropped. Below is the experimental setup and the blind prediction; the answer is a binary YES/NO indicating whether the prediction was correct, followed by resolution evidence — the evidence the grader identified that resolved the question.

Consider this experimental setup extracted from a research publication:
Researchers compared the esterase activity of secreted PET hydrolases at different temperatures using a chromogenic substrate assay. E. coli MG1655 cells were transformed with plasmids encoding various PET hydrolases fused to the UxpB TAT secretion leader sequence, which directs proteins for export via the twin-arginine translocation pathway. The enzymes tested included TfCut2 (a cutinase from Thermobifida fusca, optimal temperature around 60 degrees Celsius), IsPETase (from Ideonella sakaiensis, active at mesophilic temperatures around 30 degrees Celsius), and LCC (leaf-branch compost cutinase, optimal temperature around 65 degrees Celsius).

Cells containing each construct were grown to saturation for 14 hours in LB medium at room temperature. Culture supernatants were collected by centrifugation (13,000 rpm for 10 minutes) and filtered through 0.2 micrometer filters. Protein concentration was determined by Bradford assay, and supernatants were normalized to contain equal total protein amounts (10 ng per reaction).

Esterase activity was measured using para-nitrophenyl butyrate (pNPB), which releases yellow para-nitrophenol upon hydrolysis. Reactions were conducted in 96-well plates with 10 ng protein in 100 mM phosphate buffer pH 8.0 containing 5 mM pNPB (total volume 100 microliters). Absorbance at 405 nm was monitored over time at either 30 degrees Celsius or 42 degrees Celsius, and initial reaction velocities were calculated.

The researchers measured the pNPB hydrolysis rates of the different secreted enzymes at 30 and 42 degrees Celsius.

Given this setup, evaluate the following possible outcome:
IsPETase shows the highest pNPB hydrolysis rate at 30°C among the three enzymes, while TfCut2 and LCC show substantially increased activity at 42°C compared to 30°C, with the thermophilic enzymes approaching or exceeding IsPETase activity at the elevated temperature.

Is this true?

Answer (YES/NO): NO